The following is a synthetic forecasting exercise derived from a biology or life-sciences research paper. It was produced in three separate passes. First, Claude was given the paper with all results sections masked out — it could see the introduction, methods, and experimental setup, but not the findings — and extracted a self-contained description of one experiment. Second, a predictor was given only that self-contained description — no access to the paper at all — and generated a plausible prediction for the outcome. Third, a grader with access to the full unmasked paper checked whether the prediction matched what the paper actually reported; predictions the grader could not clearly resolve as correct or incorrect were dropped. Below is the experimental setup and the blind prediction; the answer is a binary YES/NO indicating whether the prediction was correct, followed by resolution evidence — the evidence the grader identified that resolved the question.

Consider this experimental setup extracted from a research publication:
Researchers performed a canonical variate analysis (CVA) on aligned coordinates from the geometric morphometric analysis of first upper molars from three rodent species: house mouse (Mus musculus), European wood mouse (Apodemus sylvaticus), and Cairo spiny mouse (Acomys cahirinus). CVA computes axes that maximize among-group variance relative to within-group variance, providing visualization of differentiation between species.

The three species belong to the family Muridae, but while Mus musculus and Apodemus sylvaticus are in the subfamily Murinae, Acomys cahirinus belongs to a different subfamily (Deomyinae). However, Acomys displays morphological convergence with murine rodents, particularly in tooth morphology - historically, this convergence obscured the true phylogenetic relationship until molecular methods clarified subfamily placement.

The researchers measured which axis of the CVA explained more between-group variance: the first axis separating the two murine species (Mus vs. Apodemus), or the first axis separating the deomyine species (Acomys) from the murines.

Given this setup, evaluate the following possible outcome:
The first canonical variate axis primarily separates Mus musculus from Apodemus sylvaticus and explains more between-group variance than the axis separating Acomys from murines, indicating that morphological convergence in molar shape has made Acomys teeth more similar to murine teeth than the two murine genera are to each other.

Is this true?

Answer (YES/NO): YES